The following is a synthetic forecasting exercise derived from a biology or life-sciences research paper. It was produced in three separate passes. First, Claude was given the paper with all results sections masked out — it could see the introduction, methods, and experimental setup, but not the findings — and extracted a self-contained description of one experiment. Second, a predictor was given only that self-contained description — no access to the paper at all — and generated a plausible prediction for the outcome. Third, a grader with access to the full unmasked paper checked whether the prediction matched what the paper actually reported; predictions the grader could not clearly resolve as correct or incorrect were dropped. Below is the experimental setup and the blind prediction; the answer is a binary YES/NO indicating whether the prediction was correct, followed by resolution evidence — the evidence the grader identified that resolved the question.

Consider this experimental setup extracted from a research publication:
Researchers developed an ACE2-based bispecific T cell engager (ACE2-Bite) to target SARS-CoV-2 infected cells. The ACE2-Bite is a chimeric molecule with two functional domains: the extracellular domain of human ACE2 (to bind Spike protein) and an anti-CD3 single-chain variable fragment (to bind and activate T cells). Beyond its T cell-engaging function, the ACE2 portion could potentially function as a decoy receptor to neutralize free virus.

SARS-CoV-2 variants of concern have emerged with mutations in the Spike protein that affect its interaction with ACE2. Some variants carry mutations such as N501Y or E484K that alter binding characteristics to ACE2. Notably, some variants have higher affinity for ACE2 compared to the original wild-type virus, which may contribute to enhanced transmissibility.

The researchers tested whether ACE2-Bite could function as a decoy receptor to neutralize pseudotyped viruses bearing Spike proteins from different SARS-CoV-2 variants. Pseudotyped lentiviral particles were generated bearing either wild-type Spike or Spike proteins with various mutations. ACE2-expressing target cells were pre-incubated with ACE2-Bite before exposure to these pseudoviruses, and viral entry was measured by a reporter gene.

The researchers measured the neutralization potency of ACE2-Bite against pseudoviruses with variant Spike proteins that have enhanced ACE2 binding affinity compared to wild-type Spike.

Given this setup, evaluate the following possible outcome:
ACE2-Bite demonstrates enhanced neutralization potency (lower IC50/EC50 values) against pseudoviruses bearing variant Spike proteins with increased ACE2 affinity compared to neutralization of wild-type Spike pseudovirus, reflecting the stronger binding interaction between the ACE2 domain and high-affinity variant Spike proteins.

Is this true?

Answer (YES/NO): NO